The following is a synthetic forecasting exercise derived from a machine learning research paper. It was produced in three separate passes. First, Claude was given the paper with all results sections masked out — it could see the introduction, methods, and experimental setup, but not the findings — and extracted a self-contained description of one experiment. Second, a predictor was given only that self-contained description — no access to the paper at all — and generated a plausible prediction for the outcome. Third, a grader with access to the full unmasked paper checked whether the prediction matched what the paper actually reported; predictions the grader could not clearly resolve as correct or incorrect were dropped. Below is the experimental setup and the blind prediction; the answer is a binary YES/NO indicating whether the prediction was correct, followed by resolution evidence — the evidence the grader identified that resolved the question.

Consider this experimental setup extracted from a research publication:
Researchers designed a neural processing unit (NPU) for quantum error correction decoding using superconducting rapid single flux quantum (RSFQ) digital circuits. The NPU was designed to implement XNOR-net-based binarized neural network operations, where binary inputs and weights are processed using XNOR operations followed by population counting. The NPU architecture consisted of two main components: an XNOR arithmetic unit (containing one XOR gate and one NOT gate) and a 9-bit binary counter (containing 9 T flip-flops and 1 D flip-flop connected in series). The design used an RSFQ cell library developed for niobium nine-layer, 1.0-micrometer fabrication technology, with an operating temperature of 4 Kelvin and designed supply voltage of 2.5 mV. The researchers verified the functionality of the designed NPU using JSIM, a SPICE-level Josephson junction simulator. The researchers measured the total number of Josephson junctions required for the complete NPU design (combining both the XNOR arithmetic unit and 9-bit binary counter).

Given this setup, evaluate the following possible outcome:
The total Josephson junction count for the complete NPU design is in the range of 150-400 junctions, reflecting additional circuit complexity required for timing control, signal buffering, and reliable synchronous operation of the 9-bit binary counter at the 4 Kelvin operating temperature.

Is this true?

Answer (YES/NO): YES